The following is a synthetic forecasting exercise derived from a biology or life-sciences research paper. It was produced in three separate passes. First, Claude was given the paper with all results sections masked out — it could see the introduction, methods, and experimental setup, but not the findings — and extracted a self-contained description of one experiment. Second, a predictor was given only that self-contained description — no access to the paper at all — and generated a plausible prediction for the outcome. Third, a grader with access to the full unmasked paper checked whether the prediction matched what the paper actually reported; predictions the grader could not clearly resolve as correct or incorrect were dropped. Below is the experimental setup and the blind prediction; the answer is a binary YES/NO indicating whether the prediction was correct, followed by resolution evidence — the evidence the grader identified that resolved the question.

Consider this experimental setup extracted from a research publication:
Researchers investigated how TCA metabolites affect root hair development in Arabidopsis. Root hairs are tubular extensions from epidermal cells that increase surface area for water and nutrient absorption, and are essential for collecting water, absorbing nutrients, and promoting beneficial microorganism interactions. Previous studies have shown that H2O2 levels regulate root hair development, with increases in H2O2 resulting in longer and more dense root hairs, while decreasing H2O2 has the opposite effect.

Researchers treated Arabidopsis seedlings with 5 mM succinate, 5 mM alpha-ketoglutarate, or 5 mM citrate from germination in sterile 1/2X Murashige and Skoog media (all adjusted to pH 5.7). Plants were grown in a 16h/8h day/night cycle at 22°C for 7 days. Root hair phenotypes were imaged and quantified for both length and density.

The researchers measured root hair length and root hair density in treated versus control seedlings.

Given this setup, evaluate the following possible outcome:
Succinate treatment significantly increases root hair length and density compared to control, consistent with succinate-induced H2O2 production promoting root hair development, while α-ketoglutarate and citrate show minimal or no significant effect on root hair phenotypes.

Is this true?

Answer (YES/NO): NO